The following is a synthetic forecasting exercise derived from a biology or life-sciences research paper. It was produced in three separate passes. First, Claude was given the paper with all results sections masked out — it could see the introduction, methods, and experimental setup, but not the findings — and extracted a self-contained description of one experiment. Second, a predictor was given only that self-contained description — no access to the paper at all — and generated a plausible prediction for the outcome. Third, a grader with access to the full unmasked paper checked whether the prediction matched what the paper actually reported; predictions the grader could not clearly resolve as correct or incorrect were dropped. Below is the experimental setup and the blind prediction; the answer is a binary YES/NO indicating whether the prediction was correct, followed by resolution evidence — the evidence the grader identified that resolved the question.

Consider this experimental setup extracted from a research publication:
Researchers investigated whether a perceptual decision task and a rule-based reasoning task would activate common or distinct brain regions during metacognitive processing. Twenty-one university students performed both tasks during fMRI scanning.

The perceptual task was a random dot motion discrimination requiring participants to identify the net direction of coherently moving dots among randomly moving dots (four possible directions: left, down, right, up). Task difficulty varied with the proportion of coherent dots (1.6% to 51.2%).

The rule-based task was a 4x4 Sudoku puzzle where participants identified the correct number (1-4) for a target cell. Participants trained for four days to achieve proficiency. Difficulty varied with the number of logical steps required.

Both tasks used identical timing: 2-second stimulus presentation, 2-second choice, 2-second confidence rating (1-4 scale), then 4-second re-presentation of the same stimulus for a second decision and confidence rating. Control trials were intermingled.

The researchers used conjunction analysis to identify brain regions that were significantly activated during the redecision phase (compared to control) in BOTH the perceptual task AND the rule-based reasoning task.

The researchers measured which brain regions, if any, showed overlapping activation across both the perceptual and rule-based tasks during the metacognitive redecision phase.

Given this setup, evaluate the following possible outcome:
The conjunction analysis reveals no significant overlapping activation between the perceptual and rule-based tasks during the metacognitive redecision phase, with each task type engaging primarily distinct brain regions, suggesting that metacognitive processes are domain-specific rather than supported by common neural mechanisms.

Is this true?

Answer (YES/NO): NO